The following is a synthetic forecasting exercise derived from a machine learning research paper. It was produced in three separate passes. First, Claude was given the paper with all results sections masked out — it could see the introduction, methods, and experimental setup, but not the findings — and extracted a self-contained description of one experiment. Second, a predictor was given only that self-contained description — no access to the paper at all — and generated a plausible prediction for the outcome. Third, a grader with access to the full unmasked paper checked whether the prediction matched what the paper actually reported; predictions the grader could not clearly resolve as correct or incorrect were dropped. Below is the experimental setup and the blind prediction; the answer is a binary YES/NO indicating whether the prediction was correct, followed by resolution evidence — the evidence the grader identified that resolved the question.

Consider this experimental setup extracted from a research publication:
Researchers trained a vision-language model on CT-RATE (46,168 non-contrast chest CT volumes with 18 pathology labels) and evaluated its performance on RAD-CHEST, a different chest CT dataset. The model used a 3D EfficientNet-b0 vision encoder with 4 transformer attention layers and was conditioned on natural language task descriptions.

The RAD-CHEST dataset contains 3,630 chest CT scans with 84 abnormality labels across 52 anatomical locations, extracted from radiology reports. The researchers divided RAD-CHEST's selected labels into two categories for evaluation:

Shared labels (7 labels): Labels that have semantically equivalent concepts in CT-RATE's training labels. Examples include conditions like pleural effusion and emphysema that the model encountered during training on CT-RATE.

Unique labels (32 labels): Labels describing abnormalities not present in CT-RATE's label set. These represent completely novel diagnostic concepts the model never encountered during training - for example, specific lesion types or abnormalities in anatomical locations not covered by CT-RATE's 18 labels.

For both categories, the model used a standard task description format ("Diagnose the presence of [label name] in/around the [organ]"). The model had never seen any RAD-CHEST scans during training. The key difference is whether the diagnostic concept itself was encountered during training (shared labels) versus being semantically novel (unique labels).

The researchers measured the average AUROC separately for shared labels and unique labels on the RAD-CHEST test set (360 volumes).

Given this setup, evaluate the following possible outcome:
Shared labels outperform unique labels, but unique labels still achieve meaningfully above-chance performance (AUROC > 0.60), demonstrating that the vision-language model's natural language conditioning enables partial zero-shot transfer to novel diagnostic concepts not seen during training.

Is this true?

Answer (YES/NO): NO